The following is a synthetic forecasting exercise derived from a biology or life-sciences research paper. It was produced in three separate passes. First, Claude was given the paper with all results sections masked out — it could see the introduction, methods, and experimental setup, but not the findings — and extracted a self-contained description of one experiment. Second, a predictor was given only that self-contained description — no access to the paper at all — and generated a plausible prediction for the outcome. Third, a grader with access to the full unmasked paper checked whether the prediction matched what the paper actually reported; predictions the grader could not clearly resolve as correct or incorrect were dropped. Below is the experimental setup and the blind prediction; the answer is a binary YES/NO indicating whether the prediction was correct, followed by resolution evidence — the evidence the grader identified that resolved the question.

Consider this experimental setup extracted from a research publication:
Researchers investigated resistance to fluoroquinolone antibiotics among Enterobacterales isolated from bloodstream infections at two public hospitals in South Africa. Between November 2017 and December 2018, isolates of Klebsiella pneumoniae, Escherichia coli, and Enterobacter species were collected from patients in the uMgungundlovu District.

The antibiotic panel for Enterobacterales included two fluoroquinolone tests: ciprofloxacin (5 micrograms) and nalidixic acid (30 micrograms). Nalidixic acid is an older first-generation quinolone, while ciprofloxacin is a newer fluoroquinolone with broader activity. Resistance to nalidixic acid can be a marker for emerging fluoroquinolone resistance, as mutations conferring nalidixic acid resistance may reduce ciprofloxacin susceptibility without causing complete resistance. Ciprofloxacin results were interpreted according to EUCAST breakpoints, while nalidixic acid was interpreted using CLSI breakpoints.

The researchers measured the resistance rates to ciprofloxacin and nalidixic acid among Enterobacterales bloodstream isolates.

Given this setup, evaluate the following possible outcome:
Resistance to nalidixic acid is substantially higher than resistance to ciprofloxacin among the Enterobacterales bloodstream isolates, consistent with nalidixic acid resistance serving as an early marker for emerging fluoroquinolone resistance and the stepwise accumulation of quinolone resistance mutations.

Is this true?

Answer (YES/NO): NO